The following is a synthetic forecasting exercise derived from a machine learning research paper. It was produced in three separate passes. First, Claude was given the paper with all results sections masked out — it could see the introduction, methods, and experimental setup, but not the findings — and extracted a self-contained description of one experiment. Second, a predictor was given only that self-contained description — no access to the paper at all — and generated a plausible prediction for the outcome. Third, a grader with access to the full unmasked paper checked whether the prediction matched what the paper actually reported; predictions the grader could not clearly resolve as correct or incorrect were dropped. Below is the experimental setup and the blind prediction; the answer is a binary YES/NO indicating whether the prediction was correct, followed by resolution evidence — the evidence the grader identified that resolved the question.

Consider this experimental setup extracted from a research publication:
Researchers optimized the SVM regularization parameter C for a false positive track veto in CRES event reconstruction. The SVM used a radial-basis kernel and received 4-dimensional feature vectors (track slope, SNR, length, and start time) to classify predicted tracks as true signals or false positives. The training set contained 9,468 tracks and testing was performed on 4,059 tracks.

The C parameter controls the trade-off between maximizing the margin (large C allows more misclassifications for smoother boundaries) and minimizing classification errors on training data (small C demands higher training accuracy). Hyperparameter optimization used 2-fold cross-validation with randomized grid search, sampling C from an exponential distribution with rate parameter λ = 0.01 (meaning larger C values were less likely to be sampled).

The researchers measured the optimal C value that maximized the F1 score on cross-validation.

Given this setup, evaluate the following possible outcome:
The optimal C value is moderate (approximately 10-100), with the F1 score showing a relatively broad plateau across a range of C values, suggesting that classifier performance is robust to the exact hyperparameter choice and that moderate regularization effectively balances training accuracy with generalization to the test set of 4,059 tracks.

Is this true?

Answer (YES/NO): NO